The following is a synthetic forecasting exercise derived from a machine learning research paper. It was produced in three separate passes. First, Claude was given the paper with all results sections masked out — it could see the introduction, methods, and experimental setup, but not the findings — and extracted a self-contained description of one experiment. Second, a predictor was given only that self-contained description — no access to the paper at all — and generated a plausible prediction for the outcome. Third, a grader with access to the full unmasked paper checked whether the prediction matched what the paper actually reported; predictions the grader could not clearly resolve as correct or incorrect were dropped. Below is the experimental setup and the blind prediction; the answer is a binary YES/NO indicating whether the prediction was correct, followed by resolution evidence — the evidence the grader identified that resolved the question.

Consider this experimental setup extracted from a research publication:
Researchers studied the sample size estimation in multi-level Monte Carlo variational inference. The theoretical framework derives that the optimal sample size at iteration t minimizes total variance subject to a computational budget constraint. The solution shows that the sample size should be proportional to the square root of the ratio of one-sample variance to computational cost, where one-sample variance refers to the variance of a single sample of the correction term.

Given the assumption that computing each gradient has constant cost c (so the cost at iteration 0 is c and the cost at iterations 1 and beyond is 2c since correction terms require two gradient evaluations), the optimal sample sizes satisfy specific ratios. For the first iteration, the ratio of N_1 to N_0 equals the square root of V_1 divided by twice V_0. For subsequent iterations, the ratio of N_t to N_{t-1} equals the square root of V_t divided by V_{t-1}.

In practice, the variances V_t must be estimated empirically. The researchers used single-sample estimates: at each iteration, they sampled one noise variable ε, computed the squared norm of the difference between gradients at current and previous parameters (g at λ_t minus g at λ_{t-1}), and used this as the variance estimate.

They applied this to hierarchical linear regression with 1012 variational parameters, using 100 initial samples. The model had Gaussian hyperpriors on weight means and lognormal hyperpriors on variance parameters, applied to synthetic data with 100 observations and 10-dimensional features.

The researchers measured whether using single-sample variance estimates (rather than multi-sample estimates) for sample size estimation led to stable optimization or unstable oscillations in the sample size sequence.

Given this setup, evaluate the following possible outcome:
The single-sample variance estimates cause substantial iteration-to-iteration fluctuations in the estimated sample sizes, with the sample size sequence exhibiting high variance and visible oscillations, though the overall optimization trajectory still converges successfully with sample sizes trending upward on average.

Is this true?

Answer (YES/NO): NO